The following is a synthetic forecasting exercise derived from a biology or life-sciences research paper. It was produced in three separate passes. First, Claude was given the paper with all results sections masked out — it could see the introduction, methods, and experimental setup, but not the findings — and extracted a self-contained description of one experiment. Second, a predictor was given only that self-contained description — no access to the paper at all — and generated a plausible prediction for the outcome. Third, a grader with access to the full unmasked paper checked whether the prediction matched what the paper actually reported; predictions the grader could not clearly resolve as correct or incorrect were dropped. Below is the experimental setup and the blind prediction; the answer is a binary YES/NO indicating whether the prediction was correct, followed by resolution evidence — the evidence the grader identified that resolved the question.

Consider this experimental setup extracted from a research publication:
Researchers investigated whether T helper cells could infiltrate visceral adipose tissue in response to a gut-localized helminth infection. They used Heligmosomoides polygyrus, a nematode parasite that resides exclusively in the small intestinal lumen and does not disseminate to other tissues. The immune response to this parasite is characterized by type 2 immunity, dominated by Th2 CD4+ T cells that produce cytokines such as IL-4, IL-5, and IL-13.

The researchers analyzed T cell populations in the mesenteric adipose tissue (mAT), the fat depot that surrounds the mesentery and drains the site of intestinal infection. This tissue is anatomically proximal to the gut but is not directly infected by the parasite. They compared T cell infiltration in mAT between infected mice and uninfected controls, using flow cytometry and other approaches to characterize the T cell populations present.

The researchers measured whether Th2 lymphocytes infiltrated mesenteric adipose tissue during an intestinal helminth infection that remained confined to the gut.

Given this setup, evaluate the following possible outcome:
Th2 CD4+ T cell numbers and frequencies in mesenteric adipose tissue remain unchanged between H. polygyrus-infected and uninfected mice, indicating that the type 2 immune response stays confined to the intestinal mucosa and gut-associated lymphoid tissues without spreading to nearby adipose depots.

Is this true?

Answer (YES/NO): NO